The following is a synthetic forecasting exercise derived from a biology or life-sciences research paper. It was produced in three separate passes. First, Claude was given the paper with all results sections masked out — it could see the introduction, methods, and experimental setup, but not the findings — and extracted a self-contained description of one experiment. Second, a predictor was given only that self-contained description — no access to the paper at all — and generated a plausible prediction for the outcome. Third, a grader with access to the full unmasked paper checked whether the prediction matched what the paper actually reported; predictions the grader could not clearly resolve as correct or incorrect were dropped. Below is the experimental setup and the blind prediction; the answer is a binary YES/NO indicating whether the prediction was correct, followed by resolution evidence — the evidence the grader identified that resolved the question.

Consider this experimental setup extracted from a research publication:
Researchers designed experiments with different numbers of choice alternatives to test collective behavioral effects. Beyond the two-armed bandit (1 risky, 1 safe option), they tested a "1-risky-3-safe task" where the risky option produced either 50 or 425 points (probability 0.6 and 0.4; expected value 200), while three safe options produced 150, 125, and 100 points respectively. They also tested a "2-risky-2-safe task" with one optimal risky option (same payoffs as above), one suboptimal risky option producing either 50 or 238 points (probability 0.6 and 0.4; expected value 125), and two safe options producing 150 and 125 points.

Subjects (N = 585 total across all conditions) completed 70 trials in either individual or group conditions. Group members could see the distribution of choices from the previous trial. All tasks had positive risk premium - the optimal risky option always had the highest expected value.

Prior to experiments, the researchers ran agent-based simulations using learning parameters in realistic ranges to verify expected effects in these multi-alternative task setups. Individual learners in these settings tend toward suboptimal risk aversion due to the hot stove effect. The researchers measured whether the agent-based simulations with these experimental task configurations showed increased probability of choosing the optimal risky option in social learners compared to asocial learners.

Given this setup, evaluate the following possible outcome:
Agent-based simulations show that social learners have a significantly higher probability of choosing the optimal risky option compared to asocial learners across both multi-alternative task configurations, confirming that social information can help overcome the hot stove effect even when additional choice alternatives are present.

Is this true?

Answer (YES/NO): YES